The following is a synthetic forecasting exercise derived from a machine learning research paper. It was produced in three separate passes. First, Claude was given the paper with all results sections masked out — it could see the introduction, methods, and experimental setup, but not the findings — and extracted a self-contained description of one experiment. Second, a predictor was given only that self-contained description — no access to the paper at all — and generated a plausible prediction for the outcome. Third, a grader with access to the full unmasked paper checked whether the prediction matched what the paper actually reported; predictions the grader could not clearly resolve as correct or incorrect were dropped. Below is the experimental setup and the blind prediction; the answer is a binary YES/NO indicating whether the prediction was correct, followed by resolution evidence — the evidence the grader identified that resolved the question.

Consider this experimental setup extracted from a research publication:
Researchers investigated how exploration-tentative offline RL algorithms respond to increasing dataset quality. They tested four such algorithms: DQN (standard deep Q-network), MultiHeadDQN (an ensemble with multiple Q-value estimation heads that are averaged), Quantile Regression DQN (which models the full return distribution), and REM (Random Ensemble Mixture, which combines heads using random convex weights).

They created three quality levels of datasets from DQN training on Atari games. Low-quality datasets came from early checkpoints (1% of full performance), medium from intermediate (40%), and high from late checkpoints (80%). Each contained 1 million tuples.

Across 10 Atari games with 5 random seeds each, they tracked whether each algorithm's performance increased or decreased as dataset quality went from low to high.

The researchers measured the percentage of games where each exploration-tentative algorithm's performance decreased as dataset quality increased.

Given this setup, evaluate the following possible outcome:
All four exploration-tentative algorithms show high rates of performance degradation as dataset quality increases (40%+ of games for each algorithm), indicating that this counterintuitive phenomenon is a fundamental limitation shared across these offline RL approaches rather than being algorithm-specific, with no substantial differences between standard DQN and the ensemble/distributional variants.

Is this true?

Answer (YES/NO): NO